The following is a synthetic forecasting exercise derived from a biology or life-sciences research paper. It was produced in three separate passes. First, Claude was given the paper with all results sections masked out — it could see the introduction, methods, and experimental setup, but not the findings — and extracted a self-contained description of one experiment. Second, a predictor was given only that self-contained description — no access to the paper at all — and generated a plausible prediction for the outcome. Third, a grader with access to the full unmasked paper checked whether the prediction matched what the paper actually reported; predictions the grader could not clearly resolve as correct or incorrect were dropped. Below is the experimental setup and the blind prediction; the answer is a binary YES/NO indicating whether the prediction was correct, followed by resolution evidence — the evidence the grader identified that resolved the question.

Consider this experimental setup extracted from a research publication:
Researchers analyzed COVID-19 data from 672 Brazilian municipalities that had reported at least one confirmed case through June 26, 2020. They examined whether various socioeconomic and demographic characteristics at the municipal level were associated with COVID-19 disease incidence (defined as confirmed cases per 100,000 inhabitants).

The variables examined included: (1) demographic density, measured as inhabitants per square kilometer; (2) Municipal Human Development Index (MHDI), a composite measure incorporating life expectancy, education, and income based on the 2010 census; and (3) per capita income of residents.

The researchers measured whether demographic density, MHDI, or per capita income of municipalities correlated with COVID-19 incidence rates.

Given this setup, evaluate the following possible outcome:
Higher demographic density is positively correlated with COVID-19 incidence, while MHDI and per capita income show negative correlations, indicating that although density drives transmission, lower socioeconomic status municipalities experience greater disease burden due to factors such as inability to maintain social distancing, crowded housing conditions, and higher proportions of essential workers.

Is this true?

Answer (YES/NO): NO